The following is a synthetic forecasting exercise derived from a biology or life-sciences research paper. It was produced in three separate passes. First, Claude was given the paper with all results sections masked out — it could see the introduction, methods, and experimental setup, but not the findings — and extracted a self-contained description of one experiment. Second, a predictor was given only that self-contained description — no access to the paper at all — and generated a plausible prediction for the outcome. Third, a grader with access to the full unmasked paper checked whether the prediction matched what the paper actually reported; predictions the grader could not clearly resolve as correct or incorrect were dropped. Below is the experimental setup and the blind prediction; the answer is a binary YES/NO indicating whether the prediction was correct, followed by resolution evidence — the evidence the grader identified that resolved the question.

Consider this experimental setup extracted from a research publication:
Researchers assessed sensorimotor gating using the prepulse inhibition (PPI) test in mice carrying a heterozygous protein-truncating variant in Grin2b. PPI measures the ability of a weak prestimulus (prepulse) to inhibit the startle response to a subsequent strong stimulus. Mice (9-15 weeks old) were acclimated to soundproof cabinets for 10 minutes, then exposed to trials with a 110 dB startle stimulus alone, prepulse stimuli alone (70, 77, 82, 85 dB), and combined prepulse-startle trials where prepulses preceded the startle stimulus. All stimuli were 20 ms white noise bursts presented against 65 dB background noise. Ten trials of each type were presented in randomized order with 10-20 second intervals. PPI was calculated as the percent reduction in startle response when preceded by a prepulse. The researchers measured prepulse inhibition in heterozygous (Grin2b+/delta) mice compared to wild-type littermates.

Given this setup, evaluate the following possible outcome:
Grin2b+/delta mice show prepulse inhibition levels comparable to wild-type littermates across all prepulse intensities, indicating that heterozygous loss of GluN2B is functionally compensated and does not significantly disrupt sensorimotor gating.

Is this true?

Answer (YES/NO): NO